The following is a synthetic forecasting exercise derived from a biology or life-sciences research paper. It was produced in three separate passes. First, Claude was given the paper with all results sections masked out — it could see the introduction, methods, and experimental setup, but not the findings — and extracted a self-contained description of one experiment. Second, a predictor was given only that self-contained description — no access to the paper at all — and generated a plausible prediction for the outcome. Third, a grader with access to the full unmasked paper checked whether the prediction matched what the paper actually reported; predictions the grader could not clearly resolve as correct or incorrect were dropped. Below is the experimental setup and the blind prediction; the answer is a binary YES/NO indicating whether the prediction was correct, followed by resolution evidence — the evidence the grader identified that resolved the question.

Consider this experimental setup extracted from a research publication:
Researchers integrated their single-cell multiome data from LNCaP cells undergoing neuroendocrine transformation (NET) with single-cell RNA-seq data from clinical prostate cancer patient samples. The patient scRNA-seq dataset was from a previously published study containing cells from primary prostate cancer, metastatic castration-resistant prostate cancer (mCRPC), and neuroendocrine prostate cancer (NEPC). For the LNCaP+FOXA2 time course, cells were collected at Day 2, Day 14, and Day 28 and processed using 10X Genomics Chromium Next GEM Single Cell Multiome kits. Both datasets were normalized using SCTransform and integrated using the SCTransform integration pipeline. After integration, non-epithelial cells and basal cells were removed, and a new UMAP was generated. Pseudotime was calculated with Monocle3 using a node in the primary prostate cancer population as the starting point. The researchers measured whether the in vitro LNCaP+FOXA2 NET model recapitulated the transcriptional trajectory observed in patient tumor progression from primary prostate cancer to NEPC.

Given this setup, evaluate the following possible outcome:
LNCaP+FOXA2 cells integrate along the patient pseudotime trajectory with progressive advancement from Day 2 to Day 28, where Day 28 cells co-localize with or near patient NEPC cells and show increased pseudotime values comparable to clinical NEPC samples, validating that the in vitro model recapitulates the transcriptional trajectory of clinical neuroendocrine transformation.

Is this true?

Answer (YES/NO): YES